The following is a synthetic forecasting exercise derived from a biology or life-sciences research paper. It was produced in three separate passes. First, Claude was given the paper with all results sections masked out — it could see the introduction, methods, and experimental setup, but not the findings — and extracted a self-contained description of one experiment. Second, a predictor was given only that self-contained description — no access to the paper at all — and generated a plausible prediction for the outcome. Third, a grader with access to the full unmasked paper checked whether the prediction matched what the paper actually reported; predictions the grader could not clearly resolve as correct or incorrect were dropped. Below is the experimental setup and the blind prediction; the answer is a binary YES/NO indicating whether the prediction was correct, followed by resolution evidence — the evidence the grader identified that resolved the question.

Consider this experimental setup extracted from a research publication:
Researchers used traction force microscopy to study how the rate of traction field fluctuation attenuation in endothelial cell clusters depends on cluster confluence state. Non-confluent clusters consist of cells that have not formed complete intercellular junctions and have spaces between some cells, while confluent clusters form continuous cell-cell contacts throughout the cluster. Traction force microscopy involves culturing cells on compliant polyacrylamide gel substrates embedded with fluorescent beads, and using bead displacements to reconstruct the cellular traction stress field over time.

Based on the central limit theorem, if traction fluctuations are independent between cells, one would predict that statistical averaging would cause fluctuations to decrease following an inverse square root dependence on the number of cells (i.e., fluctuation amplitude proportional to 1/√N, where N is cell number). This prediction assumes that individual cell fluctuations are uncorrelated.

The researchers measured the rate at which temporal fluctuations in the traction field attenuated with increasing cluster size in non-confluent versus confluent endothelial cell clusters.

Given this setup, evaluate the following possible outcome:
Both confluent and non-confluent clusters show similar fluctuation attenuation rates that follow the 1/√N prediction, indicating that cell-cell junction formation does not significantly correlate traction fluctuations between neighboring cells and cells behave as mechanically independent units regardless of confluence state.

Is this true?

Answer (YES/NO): NO